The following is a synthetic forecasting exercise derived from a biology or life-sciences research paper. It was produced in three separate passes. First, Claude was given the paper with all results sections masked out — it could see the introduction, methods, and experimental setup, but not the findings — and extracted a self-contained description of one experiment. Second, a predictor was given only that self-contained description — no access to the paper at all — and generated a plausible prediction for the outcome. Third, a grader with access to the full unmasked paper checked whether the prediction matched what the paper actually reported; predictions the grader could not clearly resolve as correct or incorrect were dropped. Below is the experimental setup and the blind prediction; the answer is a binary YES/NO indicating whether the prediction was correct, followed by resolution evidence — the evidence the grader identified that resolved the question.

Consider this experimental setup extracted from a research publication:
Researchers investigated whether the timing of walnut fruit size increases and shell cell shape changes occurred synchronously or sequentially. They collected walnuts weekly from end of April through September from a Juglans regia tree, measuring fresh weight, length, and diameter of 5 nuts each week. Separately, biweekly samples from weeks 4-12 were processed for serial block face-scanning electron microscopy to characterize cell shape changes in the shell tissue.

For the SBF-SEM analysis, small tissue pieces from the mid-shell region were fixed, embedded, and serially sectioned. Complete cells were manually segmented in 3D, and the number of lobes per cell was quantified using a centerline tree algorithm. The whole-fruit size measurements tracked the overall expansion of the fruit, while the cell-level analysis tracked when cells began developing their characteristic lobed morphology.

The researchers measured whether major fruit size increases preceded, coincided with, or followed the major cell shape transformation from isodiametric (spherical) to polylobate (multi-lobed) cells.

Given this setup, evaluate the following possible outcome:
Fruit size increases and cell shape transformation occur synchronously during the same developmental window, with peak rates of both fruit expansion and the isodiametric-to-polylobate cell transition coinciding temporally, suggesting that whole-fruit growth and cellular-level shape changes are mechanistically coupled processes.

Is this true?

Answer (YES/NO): YES